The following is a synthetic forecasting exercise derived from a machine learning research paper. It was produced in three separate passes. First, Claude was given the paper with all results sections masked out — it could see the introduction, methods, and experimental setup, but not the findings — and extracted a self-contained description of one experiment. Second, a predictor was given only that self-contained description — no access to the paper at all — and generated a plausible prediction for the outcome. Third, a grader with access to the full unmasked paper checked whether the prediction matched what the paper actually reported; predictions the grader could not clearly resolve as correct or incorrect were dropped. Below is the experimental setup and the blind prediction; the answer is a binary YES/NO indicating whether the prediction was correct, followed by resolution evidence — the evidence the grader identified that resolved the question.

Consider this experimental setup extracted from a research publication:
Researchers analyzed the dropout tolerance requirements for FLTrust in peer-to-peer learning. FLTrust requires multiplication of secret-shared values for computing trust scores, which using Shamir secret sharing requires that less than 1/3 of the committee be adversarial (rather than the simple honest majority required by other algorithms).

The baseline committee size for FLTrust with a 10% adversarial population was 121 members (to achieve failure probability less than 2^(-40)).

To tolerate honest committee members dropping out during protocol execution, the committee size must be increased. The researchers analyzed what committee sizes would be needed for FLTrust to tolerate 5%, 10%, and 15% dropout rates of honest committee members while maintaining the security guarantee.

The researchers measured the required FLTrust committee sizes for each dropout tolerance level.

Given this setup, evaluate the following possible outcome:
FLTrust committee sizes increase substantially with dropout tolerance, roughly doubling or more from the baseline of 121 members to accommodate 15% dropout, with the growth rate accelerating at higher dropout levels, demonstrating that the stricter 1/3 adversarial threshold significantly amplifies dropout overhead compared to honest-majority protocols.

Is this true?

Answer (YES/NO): YES